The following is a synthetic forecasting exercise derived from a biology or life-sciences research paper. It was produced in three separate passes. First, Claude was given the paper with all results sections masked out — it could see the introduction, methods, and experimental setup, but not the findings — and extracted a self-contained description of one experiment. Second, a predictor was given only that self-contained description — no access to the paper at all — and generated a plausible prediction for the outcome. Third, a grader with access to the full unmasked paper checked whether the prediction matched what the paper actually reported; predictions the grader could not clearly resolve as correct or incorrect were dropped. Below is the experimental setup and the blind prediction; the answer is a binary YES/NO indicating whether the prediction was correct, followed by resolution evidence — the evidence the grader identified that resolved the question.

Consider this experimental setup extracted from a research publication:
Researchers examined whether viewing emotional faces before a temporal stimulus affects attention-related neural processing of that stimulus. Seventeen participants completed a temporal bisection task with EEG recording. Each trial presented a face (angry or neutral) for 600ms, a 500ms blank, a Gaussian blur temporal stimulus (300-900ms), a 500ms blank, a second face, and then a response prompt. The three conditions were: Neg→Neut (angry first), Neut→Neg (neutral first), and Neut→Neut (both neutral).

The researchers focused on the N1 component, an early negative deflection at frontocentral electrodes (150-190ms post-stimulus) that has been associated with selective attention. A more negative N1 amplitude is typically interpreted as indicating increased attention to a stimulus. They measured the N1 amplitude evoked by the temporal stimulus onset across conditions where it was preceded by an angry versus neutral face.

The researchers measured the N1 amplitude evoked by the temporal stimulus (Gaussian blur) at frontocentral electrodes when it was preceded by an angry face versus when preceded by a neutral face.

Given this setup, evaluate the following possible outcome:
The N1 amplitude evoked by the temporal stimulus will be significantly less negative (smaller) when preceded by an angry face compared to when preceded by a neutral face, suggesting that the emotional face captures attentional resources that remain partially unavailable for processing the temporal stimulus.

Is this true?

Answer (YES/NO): NO